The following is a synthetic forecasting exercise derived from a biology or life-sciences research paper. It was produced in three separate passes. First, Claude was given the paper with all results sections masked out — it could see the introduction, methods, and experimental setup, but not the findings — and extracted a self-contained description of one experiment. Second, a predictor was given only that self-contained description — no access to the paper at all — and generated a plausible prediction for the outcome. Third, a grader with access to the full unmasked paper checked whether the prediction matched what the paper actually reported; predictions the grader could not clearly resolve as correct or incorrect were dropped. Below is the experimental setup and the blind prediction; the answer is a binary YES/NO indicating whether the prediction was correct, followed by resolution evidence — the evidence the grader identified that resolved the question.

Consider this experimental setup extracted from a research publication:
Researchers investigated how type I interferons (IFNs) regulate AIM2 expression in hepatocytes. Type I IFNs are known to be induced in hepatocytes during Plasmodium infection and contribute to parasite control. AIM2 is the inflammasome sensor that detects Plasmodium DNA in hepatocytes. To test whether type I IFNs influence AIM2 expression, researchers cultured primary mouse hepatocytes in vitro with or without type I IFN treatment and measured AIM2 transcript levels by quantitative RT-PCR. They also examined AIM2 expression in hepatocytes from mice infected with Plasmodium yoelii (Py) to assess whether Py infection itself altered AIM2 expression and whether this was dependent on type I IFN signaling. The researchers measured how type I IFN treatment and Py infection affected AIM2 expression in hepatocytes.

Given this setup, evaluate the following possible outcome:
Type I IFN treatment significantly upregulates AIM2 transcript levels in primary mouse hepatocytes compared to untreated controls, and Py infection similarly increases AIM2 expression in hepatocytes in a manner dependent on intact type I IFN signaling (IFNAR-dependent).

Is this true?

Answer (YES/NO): YES